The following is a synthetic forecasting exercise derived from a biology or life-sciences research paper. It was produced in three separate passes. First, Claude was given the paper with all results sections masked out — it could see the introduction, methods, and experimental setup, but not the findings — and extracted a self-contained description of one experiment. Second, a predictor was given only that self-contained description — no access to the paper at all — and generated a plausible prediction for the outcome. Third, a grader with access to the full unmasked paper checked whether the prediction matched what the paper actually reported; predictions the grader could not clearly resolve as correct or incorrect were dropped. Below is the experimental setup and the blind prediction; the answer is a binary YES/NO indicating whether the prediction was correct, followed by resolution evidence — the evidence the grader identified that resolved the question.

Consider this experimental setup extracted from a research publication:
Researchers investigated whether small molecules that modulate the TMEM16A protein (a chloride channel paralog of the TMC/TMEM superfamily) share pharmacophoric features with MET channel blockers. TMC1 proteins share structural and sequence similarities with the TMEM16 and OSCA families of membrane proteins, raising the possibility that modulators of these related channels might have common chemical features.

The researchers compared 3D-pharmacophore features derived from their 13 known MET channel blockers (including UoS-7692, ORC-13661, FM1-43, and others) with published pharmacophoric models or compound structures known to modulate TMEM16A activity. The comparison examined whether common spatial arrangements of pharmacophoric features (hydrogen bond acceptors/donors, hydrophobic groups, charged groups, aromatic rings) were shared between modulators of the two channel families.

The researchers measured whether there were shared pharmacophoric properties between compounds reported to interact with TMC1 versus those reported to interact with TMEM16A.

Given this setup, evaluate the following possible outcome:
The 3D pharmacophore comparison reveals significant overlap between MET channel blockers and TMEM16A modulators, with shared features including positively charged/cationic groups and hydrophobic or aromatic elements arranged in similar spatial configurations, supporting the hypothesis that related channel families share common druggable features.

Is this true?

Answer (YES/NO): YES